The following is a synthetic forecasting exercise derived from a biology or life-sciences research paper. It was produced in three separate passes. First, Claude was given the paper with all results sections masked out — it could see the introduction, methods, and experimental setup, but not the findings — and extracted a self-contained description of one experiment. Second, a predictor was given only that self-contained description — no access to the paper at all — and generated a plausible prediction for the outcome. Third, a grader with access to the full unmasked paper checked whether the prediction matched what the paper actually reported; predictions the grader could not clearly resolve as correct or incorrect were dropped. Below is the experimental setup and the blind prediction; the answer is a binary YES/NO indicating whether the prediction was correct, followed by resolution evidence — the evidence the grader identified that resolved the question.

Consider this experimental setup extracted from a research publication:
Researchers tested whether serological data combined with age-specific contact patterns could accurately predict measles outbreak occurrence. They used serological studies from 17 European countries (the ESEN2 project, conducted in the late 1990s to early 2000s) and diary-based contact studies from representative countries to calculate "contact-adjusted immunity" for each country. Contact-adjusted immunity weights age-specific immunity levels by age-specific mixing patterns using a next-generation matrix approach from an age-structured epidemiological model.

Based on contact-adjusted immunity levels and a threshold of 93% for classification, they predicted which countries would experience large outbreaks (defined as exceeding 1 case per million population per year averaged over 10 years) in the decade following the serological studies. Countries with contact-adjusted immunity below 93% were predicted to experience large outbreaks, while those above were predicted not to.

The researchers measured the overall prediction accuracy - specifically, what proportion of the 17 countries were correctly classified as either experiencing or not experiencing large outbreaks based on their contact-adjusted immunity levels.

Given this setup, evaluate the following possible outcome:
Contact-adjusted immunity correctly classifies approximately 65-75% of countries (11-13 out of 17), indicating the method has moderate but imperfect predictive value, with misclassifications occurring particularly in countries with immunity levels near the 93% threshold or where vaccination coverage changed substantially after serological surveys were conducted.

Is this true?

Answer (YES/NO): YES